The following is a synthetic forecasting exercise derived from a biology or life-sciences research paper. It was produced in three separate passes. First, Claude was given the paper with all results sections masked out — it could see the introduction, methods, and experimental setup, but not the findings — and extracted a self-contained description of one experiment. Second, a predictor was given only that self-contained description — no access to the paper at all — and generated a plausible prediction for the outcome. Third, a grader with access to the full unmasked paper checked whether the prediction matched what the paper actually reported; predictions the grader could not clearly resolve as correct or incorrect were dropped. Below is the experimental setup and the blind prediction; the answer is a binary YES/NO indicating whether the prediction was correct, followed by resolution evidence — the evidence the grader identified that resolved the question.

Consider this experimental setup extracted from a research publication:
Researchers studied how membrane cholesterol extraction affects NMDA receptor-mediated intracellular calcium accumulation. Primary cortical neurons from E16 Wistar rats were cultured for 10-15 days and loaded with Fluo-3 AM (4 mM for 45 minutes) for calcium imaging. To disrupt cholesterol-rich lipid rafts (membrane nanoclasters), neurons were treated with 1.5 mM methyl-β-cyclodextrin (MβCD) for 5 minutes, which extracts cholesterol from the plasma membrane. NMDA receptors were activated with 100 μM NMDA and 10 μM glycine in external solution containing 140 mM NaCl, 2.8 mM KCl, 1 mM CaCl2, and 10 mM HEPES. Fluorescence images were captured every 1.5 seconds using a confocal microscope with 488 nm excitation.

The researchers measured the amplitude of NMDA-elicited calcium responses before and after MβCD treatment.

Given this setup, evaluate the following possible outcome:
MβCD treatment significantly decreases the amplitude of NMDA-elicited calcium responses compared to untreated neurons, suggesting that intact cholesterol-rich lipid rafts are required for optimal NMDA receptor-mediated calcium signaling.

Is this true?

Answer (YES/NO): YES